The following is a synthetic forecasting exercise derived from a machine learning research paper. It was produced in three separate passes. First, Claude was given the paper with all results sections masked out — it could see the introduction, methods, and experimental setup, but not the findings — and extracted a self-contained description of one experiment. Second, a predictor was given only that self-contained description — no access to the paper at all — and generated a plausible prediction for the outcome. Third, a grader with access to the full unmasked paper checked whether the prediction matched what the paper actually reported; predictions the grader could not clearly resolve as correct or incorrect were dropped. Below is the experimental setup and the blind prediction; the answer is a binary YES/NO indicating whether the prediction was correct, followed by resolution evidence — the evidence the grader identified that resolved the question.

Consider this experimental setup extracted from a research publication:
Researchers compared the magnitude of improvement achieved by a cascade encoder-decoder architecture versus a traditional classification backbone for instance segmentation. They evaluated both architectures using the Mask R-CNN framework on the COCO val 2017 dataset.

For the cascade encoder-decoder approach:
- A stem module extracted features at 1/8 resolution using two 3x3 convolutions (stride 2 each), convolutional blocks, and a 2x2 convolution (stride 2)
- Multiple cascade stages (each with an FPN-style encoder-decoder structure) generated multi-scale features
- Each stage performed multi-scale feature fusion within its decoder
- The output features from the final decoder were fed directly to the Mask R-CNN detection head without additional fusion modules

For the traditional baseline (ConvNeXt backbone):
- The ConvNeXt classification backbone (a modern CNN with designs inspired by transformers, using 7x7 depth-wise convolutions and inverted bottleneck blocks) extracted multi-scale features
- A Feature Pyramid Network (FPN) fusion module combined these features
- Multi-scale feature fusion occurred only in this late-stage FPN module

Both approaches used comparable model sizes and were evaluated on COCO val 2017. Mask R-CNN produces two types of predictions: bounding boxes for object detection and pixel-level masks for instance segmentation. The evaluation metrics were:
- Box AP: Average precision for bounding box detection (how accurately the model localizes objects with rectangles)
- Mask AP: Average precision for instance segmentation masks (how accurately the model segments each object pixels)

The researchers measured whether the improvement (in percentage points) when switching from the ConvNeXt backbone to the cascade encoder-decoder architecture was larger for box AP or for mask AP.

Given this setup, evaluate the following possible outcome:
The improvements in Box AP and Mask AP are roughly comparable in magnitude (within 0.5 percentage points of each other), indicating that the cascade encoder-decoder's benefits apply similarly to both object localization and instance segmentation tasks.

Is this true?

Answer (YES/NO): NO